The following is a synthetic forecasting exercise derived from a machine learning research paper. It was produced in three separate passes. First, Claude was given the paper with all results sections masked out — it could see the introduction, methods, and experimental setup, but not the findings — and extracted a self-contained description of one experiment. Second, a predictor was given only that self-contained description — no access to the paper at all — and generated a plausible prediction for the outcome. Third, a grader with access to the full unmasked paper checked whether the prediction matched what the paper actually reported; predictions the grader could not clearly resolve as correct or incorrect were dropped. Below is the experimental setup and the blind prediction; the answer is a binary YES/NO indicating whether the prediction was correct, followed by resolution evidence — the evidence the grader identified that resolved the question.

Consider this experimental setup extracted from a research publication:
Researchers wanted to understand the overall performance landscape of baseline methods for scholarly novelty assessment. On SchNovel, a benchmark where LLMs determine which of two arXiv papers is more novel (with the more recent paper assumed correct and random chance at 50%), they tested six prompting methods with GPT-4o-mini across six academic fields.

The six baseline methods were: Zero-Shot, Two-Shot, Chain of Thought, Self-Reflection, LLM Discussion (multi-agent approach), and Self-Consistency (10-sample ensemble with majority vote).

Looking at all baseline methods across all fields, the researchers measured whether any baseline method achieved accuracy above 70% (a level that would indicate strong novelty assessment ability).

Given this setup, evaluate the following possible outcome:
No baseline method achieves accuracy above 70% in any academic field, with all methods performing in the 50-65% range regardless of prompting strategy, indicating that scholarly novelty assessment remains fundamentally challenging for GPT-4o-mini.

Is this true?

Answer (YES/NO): NO